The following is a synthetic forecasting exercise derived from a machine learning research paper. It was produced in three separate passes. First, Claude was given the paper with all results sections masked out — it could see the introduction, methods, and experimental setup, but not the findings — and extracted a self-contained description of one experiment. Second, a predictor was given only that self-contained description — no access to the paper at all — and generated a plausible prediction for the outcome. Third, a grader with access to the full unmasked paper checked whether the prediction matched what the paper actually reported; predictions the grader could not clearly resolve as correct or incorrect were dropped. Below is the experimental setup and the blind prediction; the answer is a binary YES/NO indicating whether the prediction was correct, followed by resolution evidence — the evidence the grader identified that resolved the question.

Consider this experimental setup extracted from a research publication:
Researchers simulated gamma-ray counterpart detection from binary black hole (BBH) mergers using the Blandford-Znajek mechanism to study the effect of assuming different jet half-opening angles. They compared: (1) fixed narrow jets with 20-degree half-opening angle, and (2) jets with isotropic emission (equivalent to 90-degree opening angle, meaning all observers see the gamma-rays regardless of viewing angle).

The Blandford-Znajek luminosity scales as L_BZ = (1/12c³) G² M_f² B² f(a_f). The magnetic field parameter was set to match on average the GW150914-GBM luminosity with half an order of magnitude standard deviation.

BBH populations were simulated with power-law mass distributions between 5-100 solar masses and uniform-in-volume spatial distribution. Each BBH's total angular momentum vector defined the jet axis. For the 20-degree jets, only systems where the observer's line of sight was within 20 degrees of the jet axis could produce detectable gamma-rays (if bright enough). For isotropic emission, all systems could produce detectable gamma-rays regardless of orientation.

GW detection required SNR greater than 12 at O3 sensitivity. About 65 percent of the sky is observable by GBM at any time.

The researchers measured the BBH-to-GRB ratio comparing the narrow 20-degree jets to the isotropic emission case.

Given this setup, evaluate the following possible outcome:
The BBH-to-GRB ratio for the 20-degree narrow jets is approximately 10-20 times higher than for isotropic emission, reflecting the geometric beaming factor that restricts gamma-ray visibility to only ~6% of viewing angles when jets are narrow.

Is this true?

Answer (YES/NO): NO